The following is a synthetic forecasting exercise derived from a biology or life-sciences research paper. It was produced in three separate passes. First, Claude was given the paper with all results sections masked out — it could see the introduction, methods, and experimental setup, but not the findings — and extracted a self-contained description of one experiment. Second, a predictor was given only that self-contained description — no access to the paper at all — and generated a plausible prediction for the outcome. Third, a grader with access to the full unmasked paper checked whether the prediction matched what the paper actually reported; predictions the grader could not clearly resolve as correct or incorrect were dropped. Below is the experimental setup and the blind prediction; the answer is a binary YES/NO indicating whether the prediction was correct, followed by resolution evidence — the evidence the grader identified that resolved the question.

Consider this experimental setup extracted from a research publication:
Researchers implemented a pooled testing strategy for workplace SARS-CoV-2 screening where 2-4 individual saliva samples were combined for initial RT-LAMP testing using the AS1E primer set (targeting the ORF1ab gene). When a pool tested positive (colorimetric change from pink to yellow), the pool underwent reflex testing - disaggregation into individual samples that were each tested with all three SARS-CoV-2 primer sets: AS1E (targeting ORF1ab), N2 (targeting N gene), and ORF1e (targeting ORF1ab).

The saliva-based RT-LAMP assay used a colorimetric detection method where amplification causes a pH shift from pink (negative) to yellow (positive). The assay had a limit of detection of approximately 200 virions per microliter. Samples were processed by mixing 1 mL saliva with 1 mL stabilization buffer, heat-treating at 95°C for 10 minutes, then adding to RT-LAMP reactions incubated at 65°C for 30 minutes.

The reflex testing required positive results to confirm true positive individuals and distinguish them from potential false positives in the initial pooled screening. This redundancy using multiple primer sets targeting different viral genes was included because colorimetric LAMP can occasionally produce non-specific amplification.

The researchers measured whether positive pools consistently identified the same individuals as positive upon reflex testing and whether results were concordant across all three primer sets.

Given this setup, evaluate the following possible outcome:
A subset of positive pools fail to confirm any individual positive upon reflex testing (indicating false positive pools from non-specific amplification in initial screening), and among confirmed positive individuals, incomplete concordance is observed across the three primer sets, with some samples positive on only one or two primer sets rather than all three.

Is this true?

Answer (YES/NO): NO